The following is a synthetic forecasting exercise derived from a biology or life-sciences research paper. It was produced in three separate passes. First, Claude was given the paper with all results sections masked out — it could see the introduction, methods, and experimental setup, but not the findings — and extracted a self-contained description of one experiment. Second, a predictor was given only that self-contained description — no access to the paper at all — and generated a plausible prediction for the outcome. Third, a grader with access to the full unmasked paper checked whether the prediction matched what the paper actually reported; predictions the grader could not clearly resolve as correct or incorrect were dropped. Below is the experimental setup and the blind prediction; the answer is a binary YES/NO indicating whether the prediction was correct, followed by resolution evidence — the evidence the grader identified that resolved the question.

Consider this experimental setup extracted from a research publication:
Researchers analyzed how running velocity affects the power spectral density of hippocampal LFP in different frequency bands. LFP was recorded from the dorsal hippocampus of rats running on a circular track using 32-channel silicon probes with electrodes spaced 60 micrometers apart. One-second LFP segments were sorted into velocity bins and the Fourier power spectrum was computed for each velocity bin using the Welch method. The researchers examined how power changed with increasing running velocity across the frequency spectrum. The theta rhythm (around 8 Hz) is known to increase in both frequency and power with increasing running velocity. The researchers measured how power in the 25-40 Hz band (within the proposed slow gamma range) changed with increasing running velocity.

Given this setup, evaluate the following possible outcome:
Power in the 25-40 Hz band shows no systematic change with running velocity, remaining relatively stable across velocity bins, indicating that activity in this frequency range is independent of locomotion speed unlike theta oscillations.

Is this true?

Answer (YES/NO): NO